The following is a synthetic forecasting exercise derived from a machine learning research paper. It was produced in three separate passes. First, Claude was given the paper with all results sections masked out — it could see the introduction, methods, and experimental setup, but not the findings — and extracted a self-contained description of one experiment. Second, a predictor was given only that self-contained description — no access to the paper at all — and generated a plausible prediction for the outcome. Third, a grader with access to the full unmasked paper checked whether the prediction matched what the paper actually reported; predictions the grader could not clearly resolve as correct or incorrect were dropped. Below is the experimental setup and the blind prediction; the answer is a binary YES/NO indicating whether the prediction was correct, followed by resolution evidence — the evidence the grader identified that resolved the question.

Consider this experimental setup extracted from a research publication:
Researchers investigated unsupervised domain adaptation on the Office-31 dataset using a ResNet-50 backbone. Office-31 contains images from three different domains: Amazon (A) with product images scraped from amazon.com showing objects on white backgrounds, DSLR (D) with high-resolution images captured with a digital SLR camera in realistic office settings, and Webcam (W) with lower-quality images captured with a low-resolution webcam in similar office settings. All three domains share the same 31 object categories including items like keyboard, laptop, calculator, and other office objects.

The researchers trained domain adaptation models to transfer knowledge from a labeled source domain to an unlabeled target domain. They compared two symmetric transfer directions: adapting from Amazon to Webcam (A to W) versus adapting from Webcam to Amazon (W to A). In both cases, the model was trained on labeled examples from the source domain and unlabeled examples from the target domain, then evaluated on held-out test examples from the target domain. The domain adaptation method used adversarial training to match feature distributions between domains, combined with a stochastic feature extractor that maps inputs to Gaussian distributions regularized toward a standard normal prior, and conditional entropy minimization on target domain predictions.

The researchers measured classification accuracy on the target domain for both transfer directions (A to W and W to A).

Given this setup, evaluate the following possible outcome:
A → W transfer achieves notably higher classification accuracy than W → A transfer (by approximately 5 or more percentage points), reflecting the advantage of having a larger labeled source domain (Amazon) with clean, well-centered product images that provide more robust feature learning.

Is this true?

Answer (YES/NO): YES